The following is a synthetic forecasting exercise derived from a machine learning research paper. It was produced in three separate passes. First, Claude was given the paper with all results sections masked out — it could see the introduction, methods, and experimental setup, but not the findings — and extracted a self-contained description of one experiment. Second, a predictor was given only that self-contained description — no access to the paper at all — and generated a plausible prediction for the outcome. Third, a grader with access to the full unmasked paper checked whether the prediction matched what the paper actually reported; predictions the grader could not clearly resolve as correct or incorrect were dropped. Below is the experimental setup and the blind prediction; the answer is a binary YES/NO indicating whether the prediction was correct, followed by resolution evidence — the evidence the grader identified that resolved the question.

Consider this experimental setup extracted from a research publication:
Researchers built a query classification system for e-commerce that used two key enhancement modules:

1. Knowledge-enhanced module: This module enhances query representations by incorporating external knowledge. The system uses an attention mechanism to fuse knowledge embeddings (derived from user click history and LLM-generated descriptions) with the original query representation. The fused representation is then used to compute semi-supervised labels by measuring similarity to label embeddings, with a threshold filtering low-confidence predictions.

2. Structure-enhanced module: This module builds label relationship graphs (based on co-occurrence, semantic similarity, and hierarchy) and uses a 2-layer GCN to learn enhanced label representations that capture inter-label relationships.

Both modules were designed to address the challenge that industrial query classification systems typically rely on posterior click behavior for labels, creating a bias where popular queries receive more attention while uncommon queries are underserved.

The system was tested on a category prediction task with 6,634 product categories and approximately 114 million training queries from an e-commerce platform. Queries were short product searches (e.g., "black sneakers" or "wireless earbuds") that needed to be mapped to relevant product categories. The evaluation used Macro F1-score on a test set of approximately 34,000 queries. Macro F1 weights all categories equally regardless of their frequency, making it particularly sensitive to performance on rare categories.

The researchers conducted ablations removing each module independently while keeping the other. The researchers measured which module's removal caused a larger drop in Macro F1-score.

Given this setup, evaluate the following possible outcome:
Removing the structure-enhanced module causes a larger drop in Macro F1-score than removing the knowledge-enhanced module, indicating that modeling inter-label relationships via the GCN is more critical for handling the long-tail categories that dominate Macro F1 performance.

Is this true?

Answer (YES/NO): YES